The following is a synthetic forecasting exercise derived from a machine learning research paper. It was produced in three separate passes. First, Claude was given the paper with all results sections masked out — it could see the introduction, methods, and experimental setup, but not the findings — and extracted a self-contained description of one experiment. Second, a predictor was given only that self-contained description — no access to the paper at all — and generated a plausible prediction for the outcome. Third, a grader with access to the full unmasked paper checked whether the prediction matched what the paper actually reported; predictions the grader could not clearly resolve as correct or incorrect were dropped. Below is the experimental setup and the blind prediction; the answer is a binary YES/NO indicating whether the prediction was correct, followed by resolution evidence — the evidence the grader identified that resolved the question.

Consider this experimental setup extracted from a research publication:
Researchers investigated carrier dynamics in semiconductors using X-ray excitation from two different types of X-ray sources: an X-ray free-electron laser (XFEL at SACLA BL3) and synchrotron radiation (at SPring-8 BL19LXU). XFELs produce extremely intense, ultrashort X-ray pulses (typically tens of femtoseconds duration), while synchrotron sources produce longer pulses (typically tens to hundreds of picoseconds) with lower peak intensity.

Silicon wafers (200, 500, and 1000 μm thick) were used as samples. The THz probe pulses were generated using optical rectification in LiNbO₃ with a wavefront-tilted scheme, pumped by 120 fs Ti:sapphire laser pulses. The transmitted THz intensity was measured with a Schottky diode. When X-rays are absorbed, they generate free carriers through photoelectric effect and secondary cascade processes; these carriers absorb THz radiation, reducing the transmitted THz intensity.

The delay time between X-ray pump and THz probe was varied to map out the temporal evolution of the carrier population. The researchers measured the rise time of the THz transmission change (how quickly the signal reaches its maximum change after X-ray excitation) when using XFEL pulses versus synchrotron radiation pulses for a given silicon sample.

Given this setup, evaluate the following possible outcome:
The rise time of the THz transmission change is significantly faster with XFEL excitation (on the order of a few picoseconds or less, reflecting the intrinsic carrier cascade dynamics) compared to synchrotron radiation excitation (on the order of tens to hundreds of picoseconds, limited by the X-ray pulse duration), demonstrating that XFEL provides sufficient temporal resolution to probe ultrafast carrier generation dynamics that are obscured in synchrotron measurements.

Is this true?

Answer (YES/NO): NO